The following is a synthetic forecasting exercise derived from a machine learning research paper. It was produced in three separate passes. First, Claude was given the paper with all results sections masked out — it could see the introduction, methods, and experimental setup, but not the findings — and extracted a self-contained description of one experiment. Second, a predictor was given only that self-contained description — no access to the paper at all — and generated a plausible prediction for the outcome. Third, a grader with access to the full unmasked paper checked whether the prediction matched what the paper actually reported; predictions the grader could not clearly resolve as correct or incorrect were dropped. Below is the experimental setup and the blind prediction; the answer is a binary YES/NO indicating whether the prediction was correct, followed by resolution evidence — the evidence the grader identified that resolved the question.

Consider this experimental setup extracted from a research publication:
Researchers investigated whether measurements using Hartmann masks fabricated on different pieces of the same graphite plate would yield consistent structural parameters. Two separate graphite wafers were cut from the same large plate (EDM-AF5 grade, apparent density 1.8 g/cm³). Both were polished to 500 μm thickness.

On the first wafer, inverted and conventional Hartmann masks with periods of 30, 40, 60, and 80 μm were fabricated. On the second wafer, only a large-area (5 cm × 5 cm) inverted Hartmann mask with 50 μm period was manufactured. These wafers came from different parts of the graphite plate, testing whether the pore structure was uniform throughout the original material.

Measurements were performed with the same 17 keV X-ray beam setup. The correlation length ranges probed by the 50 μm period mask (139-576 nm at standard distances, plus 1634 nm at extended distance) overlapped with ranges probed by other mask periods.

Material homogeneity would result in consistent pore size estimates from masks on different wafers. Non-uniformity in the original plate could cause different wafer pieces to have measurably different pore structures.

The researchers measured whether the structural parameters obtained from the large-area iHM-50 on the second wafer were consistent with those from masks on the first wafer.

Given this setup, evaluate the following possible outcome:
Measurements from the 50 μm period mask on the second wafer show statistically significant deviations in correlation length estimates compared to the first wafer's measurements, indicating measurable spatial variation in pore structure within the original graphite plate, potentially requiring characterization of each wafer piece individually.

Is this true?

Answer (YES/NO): NO